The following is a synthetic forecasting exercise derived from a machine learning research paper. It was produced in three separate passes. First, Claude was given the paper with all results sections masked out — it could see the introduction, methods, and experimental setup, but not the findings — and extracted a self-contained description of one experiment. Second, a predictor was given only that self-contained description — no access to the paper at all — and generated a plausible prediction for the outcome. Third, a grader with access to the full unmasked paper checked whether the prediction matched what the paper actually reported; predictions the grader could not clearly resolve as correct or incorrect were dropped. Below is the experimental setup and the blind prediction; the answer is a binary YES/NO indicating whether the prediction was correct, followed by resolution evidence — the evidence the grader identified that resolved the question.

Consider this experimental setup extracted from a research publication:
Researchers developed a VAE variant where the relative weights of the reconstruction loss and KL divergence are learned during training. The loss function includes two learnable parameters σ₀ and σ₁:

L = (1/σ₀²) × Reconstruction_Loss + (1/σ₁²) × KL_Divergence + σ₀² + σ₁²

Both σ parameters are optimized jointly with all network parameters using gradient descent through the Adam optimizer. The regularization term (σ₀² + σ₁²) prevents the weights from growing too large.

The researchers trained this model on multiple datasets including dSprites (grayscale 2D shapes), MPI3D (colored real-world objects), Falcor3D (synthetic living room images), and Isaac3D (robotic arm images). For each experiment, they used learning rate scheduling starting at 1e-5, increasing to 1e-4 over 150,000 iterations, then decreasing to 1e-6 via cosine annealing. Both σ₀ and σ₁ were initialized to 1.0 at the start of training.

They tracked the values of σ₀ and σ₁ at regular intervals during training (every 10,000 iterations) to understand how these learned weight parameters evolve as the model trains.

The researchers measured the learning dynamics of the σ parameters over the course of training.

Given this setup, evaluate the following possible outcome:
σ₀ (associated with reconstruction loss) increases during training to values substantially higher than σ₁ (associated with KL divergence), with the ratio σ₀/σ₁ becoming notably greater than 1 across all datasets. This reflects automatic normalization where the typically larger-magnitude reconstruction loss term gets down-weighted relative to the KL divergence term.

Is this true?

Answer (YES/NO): NO